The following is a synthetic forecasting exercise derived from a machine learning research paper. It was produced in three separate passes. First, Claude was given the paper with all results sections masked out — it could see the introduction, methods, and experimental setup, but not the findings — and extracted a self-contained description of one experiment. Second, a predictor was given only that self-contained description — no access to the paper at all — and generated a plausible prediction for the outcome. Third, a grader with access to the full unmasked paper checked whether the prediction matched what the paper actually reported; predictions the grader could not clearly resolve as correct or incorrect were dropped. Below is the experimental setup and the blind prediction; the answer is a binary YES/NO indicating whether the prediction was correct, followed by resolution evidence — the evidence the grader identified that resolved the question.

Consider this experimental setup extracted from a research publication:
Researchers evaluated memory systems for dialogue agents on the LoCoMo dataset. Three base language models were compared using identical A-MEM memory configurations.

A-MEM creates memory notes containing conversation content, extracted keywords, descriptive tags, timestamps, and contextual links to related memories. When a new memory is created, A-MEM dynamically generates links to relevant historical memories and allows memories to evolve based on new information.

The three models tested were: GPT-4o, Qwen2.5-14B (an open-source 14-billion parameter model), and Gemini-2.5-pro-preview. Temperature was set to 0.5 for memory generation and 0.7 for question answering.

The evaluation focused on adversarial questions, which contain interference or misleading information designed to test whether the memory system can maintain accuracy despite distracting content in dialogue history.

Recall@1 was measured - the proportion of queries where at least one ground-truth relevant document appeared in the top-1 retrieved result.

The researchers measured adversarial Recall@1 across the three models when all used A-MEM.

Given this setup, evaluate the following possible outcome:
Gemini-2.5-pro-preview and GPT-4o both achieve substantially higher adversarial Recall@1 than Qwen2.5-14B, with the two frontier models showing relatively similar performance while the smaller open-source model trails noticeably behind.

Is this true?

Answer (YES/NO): NO